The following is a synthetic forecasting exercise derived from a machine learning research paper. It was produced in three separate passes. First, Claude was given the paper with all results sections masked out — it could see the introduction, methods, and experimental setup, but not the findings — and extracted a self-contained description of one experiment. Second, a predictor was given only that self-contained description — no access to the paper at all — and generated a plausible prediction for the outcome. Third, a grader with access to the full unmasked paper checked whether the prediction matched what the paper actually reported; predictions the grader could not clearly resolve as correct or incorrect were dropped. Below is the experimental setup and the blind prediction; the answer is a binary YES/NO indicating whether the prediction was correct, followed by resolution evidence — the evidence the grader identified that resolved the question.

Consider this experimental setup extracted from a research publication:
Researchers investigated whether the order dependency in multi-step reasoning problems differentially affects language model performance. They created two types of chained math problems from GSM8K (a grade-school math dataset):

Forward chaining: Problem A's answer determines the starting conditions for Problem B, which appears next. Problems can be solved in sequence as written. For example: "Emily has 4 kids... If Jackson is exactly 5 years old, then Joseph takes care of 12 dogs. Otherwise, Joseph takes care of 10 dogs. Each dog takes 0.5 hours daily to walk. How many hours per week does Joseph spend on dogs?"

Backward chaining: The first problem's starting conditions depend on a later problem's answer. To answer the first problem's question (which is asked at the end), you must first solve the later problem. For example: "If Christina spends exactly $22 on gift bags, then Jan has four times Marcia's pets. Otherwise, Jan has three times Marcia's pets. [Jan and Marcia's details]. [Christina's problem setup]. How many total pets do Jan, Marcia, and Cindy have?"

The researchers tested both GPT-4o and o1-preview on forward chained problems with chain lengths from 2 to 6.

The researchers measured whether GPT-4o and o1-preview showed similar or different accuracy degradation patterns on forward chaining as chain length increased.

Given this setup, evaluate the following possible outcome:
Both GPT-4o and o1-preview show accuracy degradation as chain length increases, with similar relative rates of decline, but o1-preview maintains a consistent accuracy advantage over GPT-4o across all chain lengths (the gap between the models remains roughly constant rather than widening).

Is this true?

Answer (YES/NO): NO